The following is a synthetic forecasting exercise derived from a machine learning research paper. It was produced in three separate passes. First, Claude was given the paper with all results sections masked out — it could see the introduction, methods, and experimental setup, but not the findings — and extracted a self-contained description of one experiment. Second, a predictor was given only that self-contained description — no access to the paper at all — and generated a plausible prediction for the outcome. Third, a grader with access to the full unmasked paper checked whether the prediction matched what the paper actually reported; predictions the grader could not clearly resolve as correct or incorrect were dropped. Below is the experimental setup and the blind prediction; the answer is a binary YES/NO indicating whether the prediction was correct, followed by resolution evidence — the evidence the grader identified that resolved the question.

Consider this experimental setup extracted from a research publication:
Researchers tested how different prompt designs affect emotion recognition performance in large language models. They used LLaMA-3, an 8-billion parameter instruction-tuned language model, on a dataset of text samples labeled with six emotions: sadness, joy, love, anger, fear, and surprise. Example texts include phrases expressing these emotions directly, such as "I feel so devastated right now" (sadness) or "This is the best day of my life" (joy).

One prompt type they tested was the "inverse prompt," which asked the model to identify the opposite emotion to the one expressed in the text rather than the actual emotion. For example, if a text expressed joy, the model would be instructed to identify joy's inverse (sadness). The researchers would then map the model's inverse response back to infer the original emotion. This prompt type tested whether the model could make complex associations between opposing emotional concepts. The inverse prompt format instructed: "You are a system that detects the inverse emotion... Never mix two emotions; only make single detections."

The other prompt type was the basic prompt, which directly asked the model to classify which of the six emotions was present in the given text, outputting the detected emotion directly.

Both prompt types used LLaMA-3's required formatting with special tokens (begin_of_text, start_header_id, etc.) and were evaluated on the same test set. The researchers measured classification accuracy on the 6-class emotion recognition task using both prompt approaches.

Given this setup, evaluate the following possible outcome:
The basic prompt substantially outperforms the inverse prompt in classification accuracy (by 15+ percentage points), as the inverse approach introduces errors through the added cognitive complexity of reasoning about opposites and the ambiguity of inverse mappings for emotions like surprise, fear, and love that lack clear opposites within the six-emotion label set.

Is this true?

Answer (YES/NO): YES